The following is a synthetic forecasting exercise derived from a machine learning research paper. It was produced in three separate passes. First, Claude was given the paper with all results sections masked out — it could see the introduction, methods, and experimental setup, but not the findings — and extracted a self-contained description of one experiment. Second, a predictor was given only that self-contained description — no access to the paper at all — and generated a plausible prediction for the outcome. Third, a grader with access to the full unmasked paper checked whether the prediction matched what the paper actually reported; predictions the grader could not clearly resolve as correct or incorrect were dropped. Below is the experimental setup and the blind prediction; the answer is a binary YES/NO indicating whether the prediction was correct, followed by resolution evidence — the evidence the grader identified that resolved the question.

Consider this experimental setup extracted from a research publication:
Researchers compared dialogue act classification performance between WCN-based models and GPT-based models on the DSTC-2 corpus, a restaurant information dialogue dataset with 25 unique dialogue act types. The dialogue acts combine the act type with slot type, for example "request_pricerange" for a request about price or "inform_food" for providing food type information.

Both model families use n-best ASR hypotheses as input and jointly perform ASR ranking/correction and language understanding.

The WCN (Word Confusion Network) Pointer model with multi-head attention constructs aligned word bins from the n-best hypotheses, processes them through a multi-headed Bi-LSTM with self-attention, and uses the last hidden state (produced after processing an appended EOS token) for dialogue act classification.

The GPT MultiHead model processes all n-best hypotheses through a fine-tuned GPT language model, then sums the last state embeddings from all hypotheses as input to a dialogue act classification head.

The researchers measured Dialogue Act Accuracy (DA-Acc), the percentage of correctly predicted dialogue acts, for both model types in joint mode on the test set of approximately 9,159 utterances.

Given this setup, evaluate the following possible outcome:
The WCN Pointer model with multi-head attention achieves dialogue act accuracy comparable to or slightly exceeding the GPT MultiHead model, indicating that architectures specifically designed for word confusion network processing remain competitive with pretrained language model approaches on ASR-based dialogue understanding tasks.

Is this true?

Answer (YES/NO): NO